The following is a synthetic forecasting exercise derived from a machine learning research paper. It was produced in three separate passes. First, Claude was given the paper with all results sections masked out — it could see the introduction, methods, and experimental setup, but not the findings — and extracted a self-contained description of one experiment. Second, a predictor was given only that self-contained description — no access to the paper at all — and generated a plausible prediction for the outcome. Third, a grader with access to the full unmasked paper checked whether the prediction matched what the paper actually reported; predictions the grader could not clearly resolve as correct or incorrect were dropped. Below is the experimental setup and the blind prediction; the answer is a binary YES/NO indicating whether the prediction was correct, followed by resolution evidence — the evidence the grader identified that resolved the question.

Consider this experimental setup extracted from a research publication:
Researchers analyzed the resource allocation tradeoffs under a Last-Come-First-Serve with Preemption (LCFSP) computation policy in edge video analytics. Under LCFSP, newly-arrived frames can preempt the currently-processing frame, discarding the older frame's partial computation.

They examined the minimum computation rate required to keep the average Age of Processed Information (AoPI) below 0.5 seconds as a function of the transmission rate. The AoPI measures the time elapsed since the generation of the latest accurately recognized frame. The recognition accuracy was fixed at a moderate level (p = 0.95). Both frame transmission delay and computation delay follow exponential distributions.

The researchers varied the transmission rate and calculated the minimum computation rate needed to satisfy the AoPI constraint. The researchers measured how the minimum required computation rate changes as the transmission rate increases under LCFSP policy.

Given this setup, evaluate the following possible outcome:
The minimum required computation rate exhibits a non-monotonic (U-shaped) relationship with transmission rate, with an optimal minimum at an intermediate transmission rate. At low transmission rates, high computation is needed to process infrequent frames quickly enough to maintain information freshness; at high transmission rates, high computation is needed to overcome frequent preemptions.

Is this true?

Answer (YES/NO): NO